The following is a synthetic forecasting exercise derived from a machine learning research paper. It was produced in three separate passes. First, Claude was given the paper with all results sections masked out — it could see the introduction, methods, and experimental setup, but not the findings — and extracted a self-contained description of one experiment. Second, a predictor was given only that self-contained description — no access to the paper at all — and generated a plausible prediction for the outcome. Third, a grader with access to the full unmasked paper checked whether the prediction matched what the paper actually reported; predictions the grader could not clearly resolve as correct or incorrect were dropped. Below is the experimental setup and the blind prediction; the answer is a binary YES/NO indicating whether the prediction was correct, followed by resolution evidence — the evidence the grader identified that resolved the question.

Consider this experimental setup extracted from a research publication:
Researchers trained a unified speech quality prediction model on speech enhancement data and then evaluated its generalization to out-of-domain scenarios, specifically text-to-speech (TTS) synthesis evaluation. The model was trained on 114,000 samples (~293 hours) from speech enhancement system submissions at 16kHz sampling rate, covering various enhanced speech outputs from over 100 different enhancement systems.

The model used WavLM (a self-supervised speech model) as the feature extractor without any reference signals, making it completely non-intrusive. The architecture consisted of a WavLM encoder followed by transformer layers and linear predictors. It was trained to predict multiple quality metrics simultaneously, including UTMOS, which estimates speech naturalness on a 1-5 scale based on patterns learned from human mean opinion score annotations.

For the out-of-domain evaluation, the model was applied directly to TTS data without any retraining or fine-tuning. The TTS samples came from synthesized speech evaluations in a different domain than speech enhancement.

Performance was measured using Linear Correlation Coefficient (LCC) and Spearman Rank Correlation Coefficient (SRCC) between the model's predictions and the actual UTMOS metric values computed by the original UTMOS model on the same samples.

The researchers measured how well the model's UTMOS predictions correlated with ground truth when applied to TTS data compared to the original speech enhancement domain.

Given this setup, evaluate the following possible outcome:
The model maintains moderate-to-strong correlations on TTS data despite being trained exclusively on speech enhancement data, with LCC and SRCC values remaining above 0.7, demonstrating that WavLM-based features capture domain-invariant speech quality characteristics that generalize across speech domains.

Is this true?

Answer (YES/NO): NO